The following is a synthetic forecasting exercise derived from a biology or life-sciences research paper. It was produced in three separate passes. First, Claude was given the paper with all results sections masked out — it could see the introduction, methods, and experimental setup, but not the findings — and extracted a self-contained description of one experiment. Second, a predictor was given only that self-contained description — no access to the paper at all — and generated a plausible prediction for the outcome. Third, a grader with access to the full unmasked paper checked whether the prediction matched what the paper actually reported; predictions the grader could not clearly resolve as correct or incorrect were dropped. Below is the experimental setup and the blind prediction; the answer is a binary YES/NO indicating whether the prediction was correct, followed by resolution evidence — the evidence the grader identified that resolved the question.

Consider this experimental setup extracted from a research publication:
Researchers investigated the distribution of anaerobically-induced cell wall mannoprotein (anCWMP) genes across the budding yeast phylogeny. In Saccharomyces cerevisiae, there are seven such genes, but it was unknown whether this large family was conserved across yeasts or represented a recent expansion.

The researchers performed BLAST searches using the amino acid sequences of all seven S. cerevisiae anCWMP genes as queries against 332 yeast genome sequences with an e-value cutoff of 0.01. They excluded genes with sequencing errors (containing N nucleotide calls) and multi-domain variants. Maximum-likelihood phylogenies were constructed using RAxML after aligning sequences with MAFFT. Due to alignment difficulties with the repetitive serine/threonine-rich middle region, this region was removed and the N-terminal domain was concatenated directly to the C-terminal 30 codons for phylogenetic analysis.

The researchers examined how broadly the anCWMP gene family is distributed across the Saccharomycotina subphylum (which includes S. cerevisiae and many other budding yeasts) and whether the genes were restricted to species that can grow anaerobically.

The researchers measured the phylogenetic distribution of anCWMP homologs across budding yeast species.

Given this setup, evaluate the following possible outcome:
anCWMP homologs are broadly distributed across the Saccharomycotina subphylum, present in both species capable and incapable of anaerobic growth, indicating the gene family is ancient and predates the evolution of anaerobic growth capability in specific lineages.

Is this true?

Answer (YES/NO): YES